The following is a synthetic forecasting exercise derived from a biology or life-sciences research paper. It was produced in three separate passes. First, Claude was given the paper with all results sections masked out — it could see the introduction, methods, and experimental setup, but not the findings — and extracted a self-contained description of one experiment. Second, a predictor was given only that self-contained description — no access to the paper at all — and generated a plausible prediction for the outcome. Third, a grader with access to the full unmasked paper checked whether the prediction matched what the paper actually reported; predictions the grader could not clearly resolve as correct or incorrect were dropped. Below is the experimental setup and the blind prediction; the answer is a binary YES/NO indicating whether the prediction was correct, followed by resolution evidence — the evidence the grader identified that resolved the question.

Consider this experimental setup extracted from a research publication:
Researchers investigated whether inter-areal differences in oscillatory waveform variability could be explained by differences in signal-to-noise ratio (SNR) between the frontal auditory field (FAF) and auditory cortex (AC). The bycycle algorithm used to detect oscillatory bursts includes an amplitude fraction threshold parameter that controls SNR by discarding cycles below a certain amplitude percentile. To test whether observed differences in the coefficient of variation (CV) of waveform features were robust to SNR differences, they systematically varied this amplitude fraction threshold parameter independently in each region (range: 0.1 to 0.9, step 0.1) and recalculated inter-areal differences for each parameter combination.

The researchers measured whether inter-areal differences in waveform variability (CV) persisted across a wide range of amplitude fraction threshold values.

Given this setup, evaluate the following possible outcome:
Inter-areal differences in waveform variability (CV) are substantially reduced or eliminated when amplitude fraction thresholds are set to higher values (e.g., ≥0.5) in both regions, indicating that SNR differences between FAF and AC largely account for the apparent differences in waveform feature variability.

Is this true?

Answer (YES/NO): NO